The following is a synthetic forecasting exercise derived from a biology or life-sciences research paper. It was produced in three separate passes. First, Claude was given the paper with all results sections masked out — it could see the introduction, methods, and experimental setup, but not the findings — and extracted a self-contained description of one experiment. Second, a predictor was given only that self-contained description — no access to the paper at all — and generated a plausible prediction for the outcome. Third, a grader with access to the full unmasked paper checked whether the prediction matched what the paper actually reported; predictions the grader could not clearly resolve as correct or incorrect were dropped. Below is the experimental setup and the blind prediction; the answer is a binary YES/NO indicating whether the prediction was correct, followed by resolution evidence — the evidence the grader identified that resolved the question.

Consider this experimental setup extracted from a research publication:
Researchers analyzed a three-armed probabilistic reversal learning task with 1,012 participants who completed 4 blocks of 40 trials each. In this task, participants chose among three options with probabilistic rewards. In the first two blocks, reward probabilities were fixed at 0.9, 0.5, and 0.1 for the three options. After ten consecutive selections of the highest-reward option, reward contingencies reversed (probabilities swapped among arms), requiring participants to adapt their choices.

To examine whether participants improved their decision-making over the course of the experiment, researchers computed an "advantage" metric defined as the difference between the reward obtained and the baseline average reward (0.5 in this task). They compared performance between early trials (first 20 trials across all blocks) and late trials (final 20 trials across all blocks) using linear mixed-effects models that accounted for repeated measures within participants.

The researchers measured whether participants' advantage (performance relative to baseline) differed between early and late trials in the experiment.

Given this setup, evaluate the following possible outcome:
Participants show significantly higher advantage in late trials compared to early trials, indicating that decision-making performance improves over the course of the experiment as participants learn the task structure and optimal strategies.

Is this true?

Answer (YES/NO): YES